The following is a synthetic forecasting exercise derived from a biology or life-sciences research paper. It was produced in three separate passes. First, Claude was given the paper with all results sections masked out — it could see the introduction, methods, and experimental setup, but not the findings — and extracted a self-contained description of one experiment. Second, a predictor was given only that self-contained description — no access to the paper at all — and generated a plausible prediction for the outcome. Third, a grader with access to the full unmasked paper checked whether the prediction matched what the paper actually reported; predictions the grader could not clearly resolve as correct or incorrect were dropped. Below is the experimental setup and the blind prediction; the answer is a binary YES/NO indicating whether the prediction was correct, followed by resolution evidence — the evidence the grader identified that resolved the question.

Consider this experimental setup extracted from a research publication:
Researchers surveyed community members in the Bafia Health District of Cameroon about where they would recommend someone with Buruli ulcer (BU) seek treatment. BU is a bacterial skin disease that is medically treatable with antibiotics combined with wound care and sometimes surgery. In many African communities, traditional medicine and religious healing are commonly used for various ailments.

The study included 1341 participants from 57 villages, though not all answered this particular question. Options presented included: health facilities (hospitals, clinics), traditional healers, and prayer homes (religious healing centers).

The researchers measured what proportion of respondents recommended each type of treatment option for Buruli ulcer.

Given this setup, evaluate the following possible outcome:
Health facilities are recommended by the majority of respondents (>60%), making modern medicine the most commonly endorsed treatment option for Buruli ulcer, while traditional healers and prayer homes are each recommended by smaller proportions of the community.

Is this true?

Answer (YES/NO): YES